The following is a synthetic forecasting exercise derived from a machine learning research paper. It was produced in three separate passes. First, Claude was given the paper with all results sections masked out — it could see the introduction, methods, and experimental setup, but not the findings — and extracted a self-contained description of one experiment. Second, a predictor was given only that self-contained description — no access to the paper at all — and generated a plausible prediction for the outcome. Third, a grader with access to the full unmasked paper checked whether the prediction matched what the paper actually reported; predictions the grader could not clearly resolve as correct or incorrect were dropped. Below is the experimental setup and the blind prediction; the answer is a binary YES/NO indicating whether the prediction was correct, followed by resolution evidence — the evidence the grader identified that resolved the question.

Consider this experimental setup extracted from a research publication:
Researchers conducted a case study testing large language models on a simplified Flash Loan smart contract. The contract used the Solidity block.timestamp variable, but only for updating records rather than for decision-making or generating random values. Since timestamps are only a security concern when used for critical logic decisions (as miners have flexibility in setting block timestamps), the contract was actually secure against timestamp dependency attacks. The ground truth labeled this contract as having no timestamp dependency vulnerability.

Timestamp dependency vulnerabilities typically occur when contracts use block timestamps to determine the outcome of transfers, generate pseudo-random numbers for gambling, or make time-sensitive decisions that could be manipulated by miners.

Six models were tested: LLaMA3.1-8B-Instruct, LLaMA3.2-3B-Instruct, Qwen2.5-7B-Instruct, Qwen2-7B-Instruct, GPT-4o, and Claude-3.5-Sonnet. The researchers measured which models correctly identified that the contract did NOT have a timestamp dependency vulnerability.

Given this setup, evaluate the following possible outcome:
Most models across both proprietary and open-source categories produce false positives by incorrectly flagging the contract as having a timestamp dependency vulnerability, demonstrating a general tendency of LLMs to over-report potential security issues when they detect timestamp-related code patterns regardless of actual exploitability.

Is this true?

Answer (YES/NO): YES